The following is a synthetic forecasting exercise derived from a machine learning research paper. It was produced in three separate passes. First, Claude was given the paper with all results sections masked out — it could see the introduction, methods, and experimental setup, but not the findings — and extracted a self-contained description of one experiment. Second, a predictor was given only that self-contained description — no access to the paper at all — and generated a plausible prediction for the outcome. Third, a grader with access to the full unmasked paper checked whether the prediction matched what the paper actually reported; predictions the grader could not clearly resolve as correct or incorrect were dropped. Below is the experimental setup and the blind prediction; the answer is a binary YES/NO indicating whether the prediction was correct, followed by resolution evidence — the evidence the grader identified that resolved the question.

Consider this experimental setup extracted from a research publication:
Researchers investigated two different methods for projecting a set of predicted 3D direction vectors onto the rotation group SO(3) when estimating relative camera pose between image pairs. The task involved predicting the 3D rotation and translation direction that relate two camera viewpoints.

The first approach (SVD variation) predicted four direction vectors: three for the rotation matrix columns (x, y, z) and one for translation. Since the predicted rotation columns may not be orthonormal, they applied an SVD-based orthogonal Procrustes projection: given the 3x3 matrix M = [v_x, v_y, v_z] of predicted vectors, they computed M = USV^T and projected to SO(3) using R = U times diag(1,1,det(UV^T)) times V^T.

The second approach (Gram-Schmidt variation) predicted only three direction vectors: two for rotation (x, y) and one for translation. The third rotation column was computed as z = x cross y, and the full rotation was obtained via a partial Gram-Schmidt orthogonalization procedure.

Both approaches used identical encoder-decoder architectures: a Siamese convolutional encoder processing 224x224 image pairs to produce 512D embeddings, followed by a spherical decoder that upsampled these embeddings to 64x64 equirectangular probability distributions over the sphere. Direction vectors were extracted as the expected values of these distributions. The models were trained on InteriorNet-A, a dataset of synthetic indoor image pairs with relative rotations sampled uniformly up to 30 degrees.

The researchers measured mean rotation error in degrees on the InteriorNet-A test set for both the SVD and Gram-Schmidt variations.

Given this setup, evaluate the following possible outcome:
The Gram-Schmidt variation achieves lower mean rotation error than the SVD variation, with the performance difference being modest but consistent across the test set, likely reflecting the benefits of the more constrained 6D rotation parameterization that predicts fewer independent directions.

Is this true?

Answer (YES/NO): NO